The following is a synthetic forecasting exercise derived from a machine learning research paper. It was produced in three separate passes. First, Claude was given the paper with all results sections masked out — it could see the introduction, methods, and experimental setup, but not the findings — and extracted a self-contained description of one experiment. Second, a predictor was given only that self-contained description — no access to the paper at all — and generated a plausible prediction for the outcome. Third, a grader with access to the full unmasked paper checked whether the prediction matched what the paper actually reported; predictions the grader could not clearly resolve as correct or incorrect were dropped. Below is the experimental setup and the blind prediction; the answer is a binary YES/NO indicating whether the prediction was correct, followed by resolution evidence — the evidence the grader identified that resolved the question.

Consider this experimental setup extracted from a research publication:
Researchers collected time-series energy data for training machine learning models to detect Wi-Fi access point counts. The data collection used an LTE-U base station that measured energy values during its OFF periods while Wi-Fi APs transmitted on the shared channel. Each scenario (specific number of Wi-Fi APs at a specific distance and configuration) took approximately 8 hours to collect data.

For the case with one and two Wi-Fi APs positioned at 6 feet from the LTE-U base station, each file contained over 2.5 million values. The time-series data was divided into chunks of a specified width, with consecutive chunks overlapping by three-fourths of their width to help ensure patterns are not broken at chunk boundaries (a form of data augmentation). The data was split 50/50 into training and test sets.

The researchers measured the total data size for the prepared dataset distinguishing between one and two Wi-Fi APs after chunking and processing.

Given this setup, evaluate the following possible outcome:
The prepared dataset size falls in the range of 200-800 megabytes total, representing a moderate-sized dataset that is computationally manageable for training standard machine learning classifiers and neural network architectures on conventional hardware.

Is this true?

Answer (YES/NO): YES